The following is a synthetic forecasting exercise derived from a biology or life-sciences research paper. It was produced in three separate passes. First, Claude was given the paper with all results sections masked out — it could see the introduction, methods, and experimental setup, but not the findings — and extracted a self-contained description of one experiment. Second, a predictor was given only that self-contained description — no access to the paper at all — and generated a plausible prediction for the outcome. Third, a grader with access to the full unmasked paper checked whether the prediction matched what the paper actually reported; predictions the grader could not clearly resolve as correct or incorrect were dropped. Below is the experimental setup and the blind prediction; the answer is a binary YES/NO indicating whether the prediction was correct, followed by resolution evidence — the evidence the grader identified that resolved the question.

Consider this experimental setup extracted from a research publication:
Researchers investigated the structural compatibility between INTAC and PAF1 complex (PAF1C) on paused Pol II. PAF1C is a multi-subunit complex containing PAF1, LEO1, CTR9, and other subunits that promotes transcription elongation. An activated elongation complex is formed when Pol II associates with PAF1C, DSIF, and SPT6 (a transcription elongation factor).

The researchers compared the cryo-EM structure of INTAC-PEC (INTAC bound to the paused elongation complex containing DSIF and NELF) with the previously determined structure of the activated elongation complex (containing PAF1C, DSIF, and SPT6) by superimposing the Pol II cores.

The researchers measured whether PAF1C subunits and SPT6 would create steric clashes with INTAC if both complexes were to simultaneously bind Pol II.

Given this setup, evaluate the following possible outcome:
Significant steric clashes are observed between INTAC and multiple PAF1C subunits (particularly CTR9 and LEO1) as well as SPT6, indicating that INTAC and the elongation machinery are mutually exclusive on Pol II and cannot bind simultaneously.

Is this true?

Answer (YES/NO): YES